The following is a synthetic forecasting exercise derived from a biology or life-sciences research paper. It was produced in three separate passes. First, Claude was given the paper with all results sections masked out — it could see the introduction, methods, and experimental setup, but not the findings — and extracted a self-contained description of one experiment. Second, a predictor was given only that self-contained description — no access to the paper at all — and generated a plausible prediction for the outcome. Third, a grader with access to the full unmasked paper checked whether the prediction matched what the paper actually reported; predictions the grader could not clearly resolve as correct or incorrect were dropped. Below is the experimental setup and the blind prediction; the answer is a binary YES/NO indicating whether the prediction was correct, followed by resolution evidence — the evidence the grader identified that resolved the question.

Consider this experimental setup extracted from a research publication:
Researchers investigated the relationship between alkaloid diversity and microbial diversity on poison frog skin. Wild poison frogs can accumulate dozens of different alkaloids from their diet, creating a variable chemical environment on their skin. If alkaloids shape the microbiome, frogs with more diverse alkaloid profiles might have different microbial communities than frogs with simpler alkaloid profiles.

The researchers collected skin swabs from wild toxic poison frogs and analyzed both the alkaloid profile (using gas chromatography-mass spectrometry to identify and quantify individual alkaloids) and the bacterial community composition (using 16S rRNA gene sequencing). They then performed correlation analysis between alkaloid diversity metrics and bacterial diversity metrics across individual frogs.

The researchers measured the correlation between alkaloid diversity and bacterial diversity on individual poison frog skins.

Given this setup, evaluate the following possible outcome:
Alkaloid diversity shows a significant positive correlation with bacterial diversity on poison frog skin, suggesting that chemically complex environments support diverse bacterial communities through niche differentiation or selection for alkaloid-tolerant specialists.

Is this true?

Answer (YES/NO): NO